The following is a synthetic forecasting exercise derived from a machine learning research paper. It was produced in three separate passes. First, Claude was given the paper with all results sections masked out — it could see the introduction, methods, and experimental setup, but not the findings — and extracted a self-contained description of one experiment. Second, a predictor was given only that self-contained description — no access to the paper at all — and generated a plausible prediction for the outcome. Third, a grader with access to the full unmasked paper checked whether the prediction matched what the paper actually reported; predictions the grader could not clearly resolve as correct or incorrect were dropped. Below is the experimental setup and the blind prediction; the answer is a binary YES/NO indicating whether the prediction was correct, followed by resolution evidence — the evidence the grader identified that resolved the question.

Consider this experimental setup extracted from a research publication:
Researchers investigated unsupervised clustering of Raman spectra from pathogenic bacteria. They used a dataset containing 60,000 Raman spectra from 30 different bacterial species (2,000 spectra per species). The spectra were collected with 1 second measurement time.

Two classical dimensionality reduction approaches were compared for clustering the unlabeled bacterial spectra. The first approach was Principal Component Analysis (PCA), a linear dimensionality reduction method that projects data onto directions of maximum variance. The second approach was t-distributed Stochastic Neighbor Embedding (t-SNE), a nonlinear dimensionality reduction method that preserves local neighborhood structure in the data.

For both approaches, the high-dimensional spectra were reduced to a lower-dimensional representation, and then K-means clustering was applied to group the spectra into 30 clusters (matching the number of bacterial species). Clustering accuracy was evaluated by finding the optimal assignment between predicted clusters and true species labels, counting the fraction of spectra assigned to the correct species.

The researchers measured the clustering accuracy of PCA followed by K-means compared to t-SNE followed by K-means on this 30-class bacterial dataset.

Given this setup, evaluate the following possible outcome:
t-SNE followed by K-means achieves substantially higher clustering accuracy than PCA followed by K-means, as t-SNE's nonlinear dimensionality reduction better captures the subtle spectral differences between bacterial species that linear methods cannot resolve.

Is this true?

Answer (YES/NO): YES